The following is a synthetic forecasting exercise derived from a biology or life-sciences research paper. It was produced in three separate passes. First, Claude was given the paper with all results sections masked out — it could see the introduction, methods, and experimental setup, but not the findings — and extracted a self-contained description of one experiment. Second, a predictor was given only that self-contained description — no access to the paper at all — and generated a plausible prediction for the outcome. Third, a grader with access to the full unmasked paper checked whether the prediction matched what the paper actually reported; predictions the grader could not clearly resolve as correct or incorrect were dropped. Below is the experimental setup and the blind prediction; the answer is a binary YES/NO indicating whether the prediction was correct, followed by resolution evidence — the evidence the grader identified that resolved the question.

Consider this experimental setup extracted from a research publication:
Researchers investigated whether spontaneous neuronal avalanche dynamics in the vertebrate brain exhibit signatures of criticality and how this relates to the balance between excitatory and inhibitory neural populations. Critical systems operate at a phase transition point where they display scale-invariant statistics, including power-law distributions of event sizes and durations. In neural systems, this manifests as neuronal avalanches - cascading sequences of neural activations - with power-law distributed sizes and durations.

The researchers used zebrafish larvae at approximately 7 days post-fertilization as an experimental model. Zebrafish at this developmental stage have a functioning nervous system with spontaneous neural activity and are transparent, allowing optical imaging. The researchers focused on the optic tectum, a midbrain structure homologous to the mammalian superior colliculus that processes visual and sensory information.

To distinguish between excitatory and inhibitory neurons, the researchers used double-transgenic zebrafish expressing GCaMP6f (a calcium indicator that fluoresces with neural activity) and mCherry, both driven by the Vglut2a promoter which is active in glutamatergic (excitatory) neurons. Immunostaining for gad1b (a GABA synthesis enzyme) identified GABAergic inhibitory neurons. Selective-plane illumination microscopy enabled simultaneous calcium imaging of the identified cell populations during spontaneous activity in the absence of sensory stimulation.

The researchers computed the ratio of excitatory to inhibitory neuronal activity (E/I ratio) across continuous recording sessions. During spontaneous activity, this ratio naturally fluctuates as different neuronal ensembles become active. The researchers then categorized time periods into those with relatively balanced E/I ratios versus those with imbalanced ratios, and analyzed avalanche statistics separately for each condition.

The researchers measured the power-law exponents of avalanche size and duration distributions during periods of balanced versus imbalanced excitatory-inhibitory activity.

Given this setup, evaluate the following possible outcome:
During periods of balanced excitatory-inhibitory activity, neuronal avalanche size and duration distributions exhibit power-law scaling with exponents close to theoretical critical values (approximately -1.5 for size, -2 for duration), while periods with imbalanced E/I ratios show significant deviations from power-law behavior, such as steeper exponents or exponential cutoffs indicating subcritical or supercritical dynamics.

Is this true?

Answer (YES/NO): NO